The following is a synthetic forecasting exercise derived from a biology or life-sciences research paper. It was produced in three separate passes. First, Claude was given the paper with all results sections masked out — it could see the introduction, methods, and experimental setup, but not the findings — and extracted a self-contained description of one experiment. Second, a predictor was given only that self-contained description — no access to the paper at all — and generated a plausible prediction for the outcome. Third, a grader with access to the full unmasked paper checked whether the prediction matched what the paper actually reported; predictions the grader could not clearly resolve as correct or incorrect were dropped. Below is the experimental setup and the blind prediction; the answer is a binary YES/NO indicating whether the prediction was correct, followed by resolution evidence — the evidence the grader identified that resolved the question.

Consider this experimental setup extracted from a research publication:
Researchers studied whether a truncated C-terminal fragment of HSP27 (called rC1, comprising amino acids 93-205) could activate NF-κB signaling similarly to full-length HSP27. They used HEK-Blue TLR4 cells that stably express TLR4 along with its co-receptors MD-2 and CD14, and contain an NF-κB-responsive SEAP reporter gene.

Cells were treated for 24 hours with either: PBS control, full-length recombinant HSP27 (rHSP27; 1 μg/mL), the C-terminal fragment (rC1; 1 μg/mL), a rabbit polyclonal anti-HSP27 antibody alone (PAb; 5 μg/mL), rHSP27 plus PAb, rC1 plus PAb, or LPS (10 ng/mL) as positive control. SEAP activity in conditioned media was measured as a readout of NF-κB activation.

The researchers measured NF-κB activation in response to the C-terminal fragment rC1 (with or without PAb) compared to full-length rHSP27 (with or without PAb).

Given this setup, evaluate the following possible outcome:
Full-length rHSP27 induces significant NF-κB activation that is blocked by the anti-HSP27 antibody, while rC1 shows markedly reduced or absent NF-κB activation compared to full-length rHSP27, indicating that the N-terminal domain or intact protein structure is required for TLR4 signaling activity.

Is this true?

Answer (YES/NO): NO